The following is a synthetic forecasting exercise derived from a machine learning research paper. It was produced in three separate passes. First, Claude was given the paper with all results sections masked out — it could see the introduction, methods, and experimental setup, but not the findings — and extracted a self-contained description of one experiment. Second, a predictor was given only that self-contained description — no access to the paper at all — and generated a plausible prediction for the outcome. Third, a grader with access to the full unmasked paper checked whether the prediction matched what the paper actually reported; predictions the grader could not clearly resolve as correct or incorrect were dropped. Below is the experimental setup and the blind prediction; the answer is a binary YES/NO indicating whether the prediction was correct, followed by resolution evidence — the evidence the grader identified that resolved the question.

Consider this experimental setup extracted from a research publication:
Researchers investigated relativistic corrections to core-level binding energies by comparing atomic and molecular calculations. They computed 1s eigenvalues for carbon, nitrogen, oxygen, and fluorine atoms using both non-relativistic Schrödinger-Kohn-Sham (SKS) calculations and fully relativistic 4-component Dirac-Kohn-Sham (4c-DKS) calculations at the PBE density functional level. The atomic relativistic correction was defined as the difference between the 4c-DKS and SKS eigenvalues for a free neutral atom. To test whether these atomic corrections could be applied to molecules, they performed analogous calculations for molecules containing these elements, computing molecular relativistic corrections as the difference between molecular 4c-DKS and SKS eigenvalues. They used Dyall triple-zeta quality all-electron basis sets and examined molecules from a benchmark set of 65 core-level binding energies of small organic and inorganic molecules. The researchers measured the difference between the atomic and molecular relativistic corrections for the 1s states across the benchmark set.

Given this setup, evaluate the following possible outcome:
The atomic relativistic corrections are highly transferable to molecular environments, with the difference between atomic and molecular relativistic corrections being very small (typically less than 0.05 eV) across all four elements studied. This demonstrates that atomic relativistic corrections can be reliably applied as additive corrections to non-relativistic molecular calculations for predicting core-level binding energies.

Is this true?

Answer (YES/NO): YES